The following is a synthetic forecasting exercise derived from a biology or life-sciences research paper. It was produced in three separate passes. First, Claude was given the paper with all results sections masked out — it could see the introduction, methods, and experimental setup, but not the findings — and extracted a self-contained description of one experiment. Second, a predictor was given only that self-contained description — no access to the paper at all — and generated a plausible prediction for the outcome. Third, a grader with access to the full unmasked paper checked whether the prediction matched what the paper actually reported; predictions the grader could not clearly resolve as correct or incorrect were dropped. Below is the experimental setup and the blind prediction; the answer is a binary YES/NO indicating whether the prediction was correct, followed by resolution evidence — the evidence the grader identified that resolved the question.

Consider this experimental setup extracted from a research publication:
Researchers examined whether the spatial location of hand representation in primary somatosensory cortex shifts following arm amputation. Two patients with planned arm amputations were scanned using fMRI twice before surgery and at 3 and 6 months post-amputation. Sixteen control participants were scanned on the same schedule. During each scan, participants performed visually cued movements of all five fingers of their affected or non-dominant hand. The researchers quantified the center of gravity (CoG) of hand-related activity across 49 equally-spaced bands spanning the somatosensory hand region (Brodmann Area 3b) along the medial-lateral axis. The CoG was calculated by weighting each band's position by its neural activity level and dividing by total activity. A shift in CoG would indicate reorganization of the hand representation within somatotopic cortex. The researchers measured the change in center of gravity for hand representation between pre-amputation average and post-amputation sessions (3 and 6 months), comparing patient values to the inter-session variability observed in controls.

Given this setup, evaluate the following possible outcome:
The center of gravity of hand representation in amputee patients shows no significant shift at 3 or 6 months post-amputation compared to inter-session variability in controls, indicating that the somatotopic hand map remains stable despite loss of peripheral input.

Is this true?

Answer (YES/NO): YES